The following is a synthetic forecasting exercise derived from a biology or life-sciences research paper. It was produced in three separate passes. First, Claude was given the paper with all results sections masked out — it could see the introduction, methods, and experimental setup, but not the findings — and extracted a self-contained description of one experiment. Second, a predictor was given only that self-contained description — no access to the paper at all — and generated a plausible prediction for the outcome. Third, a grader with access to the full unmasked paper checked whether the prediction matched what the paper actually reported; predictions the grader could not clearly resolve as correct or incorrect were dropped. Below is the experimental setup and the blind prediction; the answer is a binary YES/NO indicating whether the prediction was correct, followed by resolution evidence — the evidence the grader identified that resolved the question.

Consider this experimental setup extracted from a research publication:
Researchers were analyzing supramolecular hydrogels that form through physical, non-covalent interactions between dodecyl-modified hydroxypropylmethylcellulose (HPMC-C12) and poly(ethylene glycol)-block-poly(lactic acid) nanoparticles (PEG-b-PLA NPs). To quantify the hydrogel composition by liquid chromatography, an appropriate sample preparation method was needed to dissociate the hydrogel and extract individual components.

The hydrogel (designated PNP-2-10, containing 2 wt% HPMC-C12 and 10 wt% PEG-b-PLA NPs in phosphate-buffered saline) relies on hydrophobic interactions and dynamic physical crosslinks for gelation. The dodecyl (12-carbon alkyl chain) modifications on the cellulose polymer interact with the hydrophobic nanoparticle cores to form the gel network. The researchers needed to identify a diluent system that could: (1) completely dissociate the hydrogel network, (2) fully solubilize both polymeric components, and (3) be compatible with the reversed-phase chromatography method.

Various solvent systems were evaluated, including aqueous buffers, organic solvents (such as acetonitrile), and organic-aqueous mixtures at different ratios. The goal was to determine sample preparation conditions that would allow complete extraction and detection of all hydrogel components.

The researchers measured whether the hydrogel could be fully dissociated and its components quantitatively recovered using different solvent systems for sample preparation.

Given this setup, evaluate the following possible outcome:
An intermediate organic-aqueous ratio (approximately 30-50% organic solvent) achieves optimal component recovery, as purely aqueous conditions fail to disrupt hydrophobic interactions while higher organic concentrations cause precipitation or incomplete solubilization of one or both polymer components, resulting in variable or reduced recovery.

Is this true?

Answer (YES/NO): NO